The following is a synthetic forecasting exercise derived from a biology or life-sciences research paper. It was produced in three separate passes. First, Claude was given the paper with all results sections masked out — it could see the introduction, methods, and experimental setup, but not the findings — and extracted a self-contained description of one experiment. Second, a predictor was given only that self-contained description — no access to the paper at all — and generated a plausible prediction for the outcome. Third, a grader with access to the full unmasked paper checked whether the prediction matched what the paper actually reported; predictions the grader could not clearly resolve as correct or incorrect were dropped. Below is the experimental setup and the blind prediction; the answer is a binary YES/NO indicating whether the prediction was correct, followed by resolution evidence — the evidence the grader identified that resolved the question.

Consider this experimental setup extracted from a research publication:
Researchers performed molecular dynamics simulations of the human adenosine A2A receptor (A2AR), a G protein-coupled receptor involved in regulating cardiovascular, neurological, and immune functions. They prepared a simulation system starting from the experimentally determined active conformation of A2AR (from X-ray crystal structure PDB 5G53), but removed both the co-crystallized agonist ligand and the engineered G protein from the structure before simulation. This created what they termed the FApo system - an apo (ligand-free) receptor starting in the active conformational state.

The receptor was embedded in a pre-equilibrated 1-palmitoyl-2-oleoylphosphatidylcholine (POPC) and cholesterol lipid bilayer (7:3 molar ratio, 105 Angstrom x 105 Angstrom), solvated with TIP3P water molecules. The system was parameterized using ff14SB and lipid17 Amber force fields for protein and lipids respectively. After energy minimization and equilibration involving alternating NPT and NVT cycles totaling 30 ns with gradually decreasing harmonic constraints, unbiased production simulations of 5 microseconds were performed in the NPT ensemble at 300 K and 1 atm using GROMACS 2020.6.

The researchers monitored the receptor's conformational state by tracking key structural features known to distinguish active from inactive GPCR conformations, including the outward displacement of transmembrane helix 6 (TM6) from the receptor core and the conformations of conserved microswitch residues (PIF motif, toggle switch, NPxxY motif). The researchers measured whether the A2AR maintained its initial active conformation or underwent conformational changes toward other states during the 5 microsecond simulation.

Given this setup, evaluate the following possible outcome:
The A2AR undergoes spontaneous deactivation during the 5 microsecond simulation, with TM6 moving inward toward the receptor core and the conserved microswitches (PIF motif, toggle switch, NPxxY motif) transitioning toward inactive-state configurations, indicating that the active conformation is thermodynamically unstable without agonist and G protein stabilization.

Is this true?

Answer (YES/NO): NO